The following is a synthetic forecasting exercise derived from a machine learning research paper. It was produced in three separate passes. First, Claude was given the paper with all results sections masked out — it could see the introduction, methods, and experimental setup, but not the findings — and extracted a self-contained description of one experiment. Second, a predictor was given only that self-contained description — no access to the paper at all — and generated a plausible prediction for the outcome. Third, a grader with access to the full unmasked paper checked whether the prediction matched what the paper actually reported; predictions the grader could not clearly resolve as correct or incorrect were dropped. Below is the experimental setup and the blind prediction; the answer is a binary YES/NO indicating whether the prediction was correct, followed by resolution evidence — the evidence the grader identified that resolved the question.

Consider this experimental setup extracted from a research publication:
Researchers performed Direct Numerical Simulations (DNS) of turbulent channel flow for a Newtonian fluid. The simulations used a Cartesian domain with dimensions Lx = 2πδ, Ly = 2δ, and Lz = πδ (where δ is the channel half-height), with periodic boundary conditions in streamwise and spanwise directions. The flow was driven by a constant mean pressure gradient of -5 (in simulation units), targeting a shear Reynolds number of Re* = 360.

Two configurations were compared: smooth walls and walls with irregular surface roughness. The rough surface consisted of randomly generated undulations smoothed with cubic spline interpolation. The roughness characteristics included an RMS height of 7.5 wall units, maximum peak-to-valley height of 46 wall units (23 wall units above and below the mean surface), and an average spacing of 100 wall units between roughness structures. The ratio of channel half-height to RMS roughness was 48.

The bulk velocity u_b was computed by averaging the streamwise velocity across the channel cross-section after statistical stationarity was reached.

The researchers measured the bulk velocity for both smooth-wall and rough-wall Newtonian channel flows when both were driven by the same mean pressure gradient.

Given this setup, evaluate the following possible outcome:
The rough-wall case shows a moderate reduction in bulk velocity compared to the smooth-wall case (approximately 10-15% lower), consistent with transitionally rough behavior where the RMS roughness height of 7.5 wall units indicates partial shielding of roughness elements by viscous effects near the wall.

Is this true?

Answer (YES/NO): NO